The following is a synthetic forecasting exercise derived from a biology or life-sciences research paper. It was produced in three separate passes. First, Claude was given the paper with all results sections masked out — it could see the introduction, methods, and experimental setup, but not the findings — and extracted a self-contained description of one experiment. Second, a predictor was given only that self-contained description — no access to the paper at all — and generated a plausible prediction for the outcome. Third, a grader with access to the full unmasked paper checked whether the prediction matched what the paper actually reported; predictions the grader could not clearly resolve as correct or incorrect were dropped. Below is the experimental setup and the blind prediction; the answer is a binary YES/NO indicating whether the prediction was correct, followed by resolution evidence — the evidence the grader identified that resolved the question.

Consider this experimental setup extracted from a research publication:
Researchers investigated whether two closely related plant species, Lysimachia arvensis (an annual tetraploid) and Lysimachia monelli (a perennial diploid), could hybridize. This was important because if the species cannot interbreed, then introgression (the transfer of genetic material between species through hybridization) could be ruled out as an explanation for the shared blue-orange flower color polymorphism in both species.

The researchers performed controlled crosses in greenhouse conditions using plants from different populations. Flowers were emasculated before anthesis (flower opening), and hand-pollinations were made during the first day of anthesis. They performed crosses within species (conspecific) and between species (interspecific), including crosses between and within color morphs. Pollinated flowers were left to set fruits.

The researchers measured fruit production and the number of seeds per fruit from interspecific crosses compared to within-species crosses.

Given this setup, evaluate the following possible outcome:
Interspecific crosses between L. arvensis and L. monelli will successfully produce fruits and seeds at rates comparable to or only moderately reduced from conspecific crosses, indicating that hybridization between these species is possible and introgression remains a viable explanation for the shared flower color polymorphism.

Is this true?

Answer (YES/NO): NO